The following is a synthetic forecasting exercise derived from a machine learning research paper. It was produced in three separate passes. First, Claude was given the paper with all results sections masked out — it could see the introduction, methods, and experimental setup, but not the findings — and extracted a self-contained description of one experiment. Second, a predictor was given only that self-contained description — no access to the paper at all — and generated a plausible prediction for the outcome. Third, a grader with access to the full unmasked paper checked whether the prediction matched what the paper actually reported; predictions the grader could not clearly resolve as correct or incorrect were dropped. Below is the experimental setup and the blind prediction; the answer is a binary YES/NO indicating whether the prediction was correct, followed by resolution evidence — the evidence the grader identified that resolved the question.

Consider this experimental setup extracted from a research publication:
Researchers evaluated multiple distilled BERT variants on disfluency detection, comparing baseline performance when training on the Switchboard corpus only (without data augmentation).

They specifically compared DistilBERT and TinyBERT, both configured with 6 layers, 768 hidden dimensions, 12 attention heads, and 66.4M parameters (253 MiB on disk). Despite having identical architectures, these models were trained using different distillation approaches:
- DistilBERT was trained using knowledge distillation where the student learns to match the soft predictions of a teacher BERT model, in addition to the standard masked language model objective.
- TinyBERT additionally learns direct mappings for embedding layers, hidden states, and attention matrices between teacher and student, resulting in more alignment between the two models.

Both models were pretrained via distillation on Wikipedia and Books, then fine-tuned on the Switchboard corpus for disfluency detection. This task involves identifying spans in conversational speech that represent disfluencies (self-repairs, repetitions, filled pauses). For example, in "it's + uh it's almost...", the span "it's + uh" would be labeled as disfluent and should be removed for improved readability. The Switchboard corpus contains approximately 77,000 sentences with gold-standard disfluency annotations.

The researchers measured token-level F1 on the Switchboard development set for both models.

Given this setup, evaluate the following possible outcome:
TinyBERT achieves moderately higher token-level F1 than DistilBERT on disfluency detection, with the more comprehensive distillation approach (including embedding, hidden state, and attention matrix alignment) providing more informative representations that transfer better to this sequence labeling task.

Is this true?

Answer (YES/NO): NO